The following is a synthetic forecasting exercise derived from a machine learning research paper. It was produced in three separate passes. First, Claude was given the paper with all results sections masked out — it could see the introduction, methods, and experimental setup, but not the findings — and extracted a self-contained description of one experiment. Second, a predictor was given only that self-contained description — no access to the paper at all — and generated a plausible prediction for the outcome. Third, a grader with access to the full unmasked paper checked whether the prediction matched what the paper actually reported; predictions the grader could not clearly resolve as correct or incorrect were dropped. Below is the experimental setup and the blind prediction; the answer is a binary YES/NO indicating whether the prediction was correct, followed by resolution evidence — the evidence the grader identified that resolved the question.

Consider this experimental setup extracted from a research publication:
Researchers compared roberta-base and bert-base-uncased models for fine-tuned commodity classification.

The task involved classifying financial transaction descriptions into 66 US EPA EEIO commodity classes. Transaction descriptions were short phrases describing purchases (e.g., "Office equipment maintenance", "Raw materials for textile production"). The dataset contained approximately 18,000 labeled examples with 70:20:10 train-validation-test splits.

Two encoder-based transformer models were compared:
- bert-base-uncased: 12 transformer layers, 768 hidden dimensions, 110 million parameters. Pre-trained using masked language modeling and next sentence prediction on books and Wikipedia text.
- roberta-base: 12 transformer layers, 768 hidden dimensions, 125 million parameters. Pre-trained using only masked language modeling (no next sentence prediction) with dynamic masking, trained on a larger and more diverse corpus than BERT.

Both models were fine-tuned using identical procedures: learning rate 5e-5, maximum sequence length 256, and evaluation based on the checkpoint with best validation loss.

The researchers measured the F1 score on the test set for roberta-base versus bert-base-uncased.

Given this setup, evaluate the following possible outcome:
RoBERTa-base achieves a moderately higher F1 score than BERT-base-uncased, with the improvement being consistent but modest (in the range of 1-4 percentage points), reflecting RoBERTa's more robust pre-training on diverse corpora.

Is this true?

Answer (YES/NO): NO